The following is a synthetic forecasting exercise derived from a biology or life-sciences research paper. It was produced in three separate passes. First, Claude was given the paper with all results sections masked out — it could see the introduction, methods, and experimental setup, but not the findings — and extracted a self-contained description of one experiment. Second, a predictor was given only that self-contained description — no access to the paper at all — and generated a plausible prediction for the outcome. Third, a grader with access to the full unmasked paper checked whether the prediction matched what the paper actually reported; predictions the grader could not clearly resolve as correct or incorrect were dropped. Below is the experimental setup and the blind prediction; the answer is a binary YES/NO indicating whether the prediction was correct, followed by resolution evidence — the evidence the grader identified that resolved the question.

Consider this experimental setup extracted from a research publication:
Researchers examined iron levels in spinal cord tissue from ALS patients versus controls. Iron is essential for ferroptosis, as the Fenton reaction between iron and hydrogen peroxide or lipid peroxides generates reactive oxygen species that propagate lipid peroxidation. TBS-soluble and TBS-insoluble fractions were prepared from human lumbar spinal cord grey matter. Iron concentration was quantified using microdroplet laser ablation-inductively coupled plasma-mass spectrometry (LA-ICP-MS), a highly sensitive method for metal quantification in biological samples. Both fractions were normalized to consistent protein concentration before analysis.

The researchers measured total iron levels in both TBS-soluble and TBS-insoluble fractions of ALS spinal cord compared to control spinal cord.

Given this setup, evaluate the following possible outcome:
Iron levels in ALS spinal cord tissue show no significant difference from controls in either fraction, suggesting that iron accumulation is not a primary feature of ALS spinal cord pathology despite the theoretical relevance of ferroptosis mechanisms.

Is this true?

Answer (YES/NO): NO